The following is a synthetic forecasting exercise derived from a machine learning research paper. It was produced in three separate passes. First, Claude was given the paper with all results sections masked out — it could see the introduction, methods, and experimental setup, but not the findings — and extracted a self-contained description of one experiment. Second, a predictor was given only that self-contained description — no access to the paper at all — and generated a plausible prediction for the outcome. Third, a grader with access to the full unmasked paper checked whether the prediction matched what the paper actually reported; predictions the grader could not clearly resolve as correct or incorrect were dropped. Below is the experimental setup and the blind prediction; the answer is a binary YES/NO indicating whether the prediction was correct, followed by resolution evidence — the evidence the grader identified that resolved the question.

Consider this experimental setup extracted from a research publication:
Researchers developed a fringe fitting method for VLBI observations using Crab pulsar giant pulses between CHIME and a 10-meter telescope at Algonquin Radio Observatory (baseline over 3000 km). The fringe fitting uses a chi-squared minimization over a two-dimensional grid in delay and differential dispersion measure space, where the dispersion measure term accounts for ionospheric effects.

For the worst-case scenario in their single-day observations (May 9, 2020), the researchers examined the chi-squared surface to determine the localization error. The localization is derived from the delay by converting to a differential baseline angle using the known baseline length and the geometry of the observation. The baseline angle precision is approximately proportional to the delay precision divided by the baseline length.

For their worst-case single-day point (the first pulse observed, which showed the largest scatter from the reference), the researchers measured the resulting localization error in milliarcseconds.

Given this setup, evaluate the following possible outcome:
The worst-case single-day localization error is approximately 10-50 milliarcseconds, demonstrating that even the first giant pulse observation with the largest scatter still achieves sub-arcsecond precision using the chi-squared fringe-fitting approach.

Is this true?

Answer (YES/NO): NO